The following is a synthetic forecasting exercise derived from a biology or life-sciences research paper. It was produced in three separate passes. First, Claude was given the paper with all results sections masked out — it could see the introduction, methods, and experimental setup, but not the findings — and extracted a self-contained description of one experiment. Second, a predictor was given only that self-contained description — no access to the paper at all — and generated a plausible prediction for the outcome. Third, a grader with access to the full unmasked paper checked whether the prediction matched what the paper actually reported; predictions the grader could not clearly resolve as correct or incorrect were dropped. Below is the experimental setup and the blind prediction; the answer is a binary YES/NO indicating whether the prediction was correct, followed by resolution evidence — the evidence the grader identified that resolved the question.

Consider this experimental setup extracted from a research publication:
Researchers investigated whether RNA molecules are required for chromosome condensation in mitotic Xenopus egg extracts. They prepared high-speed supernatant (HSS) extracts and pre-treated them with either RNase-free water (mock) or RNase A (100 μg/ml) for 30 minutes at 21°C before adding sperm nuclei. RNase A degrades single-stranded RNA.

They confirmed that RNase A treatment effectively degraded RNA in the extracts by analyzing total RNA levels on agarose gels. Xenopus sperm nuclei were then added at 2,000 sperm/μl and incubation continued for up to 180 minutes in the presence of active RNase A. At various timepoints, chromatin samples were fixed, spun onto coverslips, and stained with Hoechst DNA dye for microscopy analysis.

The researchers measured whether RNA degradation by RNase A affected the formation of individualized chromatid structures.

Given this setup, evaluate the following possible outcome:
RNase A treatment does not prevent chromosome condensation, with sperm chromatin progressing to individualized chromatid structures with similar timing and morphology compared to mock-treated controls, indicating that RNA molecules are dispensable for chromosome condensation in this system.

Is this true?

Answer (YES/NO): YES